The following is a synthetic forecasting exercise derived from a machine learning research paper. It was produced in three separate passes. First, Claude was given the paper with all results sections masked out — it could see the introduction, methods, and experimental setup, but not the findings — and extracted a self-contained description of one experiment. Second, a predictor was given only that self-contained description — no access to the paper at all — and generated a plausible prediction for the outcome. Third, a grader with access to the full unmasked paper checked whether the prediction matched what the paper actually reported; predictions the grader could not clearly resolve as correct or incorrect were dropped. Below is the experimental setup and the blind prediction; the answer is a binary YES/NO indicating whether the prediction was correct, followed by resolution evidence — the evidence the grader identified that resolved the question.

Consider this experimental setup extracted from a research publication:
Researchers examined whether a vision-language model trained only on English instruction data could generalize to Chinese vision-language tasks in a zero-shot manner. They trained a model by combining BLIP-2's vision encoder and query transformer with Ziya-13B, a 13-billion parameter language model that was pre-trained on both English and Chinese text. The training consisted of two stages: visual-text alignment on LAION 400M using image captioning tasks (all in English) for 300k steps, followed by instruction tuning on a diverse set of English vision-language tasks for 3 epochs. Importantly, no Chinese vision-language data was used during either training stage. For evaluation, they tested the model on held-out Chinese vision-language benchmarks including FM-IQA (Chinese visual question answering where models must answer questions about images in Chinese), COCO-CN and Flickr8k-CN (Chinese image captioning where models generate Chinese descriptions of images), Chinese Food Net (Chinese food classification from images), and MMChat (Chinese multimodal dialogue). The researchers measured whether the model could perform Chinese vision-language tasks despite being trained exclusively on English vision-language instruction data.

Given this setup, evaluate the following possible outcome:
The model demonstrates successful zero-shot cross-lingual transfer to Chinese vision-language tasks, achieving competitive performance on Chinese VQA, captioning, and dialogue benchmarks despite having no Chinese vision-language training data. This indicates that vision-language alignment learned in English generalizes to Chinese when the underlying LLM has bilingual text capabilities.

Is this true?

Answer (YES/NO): YES